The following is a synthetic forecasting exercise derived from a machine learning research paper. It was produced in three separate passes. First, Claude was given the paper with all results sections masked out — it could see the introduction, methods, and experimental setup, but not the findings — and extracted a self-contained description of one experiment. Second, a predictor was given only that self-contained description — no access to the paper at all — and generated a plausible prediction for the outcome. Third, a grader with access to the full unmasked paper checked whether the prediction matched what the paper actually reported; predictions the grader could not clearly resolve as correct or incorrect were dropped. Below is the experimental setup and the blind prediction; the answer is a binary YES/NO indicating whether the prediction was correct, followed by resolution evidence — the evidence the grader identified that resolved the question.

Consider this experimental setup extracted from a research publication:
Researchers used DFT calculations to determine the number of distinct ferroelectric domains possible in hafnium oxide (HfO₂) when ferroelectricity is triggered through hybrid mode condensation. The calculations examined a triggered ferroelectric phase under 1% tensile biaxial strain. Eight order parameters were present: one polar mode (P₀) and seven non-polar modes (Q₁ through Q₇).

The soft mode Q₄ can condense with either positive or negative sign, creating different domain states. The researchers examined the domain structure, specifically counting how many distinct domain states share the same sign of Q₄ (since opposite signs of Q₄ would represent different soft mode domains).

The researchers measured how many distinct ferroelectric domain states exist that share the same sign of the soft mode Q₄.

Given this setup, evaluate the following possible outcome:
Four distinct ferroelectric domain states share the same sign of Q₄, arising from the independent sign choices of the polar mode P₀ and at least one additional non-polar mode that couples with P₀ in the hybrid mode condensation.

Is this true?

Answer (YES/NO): NO